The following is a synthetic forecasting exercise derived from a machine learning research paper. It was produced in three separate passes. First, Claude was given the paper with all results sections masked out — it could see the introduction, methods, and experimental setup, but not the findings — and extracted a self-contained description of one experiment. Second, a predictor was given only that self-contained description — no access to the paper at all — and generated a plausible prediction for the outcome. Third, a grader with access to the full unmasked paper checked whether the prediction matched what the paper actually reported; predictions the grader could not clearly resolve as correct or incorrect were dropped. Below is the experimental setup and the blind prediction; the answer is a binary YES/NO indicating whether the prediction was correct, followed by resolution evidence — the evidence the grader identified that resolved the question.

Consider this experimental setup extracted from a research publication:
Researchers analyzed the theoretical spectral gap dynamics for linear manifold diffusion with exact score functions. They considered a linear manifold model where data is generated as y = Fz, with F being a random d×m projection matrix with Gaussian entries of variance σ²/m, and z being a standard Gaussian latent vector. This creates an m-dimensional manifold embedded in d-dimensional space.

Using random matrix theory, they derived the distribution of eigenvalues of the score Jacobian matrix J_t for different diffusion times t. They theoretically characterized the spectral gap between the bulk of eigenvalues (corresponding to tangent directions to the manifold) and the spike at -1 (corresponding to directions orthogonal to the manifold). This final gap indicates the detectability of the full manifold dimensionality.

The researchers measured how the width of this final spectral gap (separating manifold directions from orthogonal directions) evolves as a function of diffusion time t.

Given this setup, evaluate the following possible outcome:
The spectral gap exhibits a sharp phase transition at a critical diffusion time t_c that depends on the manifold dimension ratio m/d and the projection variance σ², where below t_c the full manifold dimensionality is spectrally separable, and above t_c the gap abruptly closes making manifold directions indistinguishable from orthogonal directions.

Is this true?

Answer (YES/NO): NO